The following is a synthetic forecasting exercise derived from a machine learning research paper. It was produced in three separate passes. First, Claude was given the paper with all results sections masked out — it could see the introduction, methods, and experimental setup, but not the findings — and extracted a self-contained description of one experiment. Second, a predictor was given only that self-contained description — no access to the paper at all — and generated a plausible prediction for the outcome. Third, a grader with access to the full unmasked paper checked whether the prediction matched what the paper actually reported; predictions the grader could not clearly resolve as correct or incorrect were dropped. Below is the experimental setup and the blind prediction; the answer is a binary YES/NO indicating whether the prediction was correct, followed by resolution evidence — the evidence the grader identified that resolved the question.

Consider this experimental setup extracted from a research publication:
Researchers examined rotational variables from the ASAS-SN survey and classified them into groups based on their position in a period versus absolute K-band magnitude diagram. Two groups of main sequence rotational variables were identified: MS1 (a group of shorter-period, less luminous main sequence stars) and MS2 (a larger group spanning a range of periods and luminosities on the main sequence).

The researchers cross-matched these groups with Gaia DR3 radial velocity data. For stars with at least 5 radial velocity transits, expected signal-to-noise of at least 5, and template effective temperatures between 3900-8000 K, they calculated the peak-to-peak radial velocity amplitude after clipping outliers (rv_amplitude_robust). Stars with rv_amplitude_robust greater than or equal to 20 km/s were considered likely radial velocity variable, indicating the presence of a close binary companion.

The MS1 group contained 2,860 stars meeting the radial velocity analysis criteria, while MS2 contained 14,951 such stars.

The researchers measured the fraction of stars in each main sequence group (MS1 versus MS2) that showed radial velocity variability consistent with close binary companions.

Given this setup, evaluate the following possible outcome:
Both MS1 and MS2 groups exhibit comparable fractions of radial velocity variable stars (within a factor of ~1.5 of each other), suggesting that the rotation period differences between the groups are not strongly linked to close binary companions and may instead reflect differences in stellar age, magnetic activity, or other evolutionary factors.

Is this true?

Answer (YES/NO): NO